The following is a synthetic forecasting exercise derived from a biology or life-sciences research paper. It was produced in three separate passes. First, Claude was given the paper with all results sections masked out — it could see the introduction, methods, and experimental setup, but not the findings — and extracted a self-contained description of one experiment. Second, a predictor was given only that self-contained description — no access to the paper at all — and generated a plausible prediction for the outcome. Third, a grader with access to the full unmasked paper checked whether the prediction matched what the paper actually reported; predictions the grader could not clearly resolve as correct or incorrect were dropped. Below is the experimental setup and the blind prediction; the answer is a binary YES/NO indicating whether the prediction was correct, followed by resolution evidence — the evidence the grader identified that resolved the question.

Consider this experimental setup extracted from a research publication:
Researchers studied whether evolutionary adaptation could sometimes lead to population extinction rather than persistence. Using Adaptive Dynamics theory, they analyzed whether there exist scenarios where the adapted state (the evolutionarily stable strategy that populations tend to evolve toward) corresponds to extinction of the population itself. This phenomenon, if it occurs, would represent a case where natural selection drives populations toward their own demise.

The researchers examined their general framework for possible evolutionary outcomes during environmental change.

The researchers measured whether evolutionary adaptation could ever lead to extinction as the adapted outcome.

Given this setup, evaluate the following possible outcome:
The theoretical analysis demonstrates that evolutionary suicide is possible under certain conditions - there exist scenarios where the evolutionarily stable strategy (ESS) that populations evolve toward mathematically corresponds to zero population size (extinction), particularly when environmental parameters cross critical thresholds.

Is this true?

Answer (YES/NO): YES